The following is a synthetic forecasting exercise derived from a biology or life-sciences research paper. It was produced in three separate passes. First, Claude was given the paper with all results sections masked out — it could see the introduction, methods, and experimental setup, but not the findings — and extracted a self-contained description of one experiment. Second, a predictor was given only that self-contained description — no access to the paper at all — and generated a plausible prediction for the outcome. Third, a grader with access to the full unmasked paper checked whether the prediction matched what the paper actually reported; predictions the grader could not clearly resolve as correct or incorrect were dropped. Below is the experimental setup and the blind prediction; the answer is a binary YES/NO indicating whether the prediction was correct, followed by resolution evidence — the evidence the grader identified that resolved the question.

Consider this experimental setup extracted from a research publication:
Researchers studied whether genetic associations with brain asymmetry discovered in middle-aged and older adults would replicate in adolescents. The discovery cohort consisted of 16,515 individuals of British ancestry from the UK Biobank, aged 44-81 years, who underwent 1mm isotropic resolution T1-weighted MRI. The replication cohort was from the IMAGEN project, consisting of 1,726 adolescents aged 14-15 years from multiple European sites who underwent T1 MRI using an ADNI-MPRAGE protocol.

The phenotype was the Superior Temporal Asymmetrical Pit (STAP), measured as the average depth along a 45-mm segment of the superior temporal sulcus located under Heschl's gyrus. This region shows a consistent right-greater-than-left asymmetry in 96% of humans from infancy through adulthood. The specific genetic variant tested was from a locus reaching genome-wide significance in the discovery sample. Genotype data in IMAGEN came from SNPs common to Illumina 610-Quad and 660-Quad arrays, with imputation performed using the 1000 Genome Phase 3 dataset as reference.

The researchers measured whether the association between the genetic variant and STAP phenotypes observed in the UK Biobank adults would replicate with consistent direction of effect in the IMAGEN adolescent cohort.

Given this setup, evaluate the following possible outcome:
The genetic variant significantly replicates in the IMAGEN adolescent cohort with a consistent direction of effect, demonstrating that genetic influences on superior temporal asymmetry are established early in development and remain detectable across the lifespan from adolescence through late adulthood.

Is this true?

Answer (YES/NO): YES